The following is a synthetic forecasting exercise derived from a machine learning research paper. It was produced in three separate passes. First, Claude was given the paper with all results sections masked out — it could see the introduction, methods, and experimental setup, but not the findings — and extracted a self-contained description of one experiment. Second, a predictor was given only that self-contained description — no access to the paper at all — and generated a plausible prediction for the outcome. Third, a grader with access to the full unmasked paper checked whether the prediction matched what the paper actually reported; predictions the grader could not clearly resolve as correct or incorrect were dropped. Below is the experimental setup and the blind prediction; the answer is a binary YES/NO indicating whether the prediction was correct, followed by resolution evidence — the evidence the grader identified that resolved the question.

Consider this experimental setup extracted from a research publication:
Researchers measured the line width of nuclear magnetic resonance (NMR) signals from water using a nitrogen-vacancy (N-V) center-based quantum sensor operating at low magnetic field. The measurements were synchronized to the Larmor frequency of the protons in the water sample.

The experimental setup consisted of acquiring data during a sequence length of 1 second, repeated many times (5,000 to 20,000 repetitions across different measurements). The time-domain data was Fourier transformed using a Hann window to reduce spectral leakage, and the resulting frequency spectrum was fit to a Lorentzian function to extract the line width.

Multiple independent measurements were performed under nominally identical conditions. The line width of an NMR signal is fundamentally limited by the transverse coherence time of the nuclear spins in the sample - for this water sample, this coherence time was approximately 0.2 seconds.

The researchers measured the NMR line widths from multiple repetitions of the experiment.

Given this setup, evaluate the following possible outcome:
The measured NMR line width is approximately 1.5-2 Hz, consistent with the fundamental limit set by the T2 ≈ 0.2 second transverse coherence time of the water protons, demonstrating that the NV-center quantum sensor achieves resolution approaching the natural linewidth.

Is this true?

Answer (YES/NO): YES